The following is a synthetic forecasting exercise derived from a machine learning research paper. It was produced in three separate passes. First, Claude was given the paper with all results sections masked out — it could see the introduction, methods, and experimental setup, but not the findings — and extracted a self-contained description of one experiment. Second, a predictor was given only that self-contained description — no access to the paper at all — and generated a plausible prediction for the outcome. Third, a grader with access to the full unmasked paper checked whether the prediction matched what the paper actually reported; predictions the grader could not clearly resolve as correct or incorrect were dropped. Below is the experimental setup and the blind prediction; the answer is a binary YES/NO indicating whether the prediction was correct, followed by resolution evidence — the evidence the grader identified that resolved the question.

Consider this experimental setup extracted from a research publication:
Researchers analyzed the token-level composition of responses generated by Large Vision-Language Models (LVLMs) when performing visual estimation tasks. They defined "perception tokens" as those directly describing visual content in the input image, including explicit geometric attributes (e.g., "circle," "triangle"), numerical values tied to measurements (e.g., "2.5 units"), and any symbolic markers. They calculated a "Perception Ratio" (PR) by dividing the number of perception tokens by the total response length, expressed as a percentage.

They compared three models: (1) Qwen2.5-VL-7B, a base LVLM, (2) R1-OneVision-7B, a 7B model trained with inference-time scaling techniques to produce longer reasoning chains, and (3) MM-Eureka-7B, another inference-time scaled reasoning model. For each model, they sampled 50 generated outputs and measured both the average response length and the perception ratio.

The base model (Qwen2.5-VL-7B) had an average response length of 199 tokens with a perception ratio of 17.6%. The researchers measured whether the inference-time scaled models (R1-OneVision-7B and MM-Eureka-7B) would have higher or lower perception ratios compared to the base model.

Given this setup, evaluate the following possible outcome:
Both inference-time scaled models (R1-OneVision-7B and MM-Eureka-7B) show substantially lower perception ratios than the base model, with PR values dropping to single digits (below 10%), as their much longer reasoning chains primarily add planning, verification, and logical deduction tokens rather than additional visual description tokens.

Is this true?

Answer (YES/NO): NO